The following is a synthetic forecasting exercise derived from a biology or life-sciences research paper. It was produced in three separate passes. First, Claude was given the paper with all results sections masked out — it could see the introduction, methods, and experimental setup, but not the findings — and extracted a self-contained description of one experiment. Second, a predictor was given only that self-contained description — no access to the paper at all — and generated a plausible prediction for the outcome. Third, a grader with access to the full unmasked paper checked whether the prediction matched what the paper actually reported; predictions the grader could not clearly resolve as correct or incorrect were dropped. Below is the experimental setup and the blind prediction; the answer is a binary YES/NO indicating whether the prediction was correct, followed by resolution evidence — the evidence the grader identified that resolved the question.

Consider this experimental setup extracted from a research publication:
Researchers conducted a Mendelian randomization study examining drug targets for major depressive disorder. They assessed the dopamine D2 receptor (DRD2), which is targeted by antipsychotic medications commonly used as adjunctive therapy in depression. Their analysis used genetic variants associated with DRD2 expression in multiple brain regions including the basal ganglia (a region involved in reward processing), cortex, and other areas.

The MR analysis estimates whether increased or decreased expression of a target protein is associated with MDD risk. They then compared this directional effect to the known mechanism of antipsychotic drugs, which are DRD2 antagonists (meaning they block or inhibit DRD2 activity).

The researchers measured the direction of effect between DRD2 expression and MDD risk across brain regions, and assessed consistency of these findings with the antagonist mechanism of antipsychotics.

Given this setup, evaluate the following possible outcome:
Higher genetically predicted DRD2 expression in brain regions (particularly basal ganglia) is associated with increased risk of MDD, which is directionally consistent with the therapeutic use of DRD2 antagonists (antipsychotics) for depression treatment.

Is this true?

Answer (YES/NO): YES